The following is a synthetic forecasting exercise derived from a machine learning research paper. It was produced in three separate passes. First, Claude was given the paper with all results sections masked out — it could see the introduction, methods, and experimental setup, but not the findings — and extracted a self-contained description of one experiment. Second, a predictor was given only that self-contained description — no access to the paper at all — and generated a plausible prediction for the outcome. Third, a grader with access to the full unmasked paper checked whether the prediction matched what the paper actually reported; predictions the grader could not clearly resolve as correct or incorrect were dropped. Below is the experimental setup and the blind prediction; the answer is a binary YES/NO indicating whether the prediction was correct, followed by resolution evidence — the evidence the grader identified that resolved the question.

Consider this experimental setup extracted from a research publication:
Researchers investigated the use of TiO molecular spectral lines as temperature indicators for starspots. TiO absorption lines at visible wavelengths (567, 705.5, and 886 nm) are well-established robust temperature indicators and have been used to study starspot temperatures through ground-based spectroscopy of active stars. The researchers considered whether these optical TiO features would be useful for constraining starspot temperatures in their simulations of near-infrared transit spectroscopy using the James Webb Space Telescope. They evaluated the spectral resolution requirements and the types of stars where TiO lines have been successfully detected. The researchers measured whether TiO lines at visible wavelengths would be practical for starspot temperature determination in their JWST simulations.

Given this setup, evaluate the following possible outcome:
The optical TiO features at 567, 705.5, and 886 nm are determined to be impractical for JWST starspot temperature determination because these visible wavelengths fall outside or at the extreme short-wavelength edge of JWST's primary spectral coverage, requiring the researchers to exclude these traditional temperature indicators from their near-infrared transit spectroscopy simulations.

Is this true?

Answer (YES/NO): NO